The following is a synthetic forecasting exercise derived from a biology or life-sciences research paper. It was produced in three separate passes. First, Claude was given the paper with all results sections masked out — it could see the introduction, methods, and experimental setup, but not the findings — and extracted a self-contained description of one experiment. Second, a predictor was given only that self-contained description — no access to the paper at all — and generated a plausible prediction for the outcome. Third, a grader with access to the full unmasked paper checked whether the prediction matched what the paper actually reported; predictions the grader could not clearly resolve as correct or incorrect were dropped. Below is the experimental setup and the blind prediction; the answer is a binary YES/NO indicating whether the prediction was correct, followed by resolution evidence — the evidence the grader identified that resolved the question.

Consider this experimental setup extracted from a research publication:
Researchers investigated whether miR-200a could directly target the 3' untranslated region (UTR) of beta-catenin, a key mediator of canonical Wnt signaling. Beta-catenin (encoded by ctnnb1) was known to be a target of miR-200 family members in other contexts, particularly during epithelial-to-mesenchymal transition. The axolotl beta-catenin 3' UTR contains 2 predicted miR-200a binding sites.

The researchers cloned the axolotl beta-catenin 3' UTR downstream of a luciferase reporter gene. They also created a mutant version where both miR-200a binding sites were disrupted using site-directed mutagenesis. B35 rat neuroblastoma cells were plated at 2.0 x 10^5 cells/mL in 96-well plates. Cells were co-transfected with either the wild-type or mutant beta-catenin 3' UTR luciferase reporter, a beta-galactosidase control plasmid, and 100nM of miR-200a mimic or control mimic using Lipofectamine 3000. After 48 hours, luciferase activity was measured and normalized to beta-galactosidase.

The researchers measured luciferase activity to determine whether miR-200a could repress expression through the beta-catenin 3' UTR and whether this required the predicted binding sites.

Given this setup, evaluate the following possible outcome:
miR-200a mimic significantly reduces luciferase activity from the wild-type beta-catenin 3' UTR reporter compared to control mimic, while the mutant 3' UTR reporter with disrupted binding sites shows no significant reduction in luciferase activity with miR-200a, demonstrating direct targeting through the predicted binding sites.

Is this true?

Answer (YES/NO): YES